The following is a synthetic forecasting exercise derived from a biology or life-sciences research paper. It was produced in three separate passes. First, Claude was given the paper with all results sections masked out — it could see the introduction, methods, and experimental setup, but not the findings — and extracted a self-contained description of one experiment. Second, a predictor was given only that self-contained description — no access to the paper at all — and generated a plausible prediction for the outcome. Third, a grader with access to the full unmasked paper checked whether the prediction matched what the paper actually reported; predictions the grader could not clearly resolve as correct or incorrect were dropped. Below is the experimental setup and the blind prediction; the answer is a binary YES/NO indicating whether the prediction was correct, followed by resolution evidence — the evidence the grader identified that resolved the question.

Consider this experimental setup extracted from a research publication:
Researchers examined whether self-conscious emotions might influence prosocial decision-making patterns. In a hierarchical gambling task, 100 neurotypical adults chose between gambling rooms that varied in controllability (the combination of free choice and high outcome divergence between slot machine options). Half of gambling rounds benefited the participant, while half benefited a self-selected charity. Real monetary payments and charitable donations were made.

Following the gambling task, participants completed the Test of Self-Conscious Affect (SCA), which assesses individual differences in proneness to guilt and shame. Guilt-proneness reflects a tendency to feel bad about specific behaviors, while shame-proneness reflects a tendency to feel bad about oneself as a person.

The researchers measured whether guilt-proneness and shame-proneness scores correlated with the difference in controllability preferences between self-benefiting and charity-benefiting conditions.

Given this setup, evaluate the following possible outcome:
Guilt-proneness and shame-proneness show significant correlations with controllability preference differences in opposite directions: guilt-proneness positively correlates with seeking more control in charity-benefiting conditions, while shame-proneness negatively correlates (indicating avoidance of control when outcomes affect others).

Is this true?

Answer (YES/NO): NO